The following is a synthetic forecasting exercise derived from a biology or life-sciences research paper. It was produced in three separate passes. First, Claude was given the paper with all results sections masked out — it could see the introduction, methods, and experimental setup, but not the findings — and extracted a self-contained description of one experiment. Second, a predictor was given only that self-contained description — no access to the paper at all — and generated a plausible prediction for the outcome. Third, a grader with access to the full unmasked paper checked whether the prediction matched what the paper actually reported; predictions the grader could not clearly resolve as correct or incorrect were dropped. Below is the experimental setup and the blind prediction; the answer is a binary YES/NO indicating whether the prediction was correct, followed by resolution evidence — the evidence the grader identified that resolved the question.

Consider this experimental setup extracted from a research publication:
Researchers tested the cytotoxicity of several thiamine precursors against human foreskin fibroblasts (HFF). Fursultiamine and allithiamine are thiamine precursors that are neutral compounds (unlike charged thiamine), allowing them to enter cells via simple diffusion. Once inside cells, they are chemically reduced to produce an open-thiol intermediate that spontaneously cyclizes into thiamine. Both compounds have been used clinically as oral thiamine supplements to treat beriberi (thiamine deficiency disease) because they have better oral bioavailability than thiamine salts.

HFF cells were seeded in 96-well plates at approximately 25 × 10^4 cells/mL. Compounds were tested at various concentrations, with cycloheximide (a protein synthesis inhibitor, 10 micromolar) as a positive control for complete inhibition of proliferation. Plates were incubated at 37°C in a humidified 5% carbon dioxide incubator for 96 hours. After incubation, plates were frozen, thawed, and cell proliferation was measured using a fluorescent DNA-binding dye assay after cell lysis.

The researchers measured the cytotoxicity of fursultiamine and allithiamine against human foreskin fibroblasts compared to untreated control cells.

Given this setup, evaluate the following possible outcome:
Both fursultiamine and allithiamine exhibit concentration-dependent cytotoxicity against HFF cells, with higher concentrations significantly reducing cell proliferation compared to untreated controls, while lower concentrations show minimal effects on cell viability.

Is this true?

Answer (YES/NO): YES